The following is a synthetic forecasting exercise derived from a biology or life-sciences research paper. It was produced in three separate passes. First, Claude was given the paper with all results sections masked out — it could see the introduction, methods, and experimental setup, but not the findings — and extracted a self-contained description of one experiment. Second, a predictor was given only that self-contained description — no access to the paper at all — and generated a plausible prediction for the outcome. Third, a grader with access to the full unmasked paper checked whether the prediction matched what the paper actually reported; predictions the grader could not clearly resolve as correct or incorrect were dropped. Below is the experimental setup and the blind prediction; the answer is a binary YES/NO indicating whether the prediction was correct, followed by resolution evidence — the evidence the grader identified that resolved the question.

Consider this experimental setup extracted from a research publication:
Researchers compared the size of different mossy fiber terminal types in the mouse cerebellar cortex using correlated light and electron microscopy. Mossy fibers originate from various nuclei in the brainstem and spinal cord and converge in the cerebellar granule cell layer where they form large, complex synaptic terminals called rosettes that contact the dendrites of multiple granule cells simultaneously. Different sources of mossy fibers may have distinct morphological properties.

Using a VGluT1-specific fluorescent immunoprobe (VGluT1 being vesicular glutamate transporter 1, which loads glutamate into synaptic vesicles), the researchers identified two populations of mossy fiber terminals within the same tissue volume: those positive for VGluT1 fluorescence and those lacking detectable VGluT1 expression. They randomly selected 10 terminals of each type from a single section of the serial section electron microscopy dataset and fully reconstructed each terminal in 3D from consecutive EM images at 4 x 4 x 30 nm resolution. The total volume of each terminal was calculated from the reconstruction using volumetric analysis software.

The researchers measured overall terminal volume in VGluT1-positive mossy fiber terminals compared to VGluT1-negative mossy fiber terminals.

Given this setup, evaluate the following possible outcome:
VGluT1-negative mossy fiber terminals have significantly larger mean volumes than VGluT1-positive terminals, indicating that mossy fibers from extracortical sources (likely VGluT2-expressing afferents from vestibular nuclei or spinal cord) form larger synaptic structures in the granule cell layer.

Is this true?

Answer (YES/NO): NO